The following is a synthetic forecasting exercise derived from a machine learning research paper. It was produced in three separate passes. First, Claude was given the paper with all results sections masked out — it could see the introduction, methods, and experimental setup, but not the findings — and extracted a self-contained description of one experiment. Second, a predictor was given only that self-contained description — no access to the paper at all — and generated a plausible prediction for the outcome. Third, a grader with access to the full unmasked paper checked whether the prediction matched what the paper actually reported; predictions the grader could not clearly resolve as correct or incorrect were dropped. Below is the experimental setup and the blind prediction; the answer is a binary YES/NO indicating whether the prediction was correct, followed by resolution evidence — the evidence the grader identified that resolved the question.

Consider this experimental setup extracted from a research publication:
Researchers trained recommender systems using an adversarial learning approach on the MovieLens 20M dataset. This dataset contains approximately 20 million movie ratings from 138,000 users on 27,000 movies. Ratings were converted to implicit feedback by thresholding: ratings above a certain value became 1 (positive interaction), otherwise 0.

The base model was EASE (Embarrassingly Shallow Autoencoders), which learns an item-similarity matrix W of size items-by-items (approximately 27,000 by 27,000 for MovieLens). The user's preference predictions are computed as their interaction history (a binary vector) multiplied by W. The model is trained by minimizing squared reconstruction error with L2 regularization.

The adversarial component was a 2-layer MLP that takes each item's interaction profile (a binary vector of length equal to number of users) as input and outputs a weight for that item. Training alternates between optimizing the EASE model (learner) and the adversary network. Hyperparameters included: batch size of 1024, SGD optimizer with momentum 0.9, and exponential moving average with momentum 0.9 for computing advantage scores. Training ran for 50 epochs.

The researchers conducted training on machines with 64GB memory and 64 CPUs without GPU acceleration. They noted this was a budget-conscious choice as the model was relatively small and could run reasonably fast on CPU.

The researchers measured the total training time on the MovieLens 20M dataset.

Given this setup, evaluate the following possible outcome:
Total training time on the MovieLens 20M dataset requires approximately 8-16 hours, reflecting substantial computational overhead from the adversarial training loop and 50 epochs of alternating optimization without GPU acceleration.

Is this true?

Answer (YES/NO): YES